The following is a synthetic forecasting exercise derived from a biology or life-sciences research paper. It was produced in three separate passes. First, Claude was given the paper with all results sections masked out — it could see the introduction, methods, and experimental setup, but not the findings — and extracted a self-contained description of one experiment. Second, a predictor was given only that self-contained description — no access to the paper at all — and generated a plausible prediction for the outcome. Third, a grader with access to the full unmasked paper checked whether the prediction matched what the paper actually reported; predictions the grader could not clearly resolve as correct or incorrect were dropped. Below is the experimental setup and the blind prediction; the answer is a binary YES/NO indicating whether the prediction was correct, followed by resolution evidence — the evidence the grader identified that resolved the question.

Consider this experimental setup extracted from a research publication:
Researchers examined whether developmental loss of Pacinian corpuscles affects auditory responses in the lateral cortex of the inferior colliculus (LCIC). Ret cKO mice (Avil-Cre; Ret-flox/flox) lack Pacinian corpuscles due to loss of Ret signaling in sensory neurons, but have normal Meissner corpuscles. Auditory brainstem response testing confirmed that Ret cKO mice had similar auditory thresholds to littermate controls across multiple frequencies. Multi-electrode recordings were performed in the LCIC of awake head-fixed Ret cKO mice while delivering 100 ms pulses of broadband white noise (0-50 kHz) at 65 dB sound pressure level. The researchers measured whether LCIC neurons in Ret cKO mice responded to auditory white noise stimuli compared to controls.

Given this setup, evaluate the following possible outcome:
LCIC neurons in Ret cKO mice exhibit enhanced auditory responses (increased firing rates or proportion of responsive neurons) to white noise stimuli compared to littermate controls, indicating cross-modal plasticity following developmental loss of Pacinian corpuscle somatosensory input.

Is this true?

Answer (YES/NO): NO